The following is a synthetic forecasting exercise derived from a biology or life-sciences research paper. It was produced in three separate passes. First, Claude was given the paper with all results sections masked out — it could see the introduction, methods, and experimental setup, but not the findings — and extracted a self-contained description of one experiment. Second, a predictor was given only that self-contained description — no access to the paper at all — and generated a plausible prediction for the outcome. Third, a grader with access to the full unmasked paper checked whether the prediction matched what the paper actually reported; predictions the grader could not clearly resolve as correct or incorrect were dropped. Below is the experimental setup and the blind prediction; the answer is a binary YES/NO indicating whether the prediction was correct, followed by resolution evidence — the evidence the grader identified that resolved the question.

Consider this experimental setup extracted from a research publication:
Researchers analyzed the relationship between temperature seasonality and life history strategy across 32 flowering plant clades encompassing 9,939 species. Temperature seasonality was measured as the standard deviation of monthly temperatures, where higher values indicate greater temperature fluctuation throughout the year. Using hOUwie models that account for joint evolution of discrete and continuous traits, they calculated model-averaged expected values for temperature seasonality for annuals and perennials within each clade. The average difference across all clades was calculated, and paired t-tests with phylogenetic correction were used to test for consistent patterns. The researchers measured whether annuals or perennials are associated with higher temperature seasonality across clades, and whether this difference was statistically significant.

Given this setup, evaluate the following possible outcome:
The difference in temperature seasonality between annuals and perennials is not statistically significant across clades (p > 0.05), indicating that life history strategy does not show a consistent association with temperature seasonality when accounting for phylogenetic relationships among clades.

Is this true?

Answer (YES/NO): YES